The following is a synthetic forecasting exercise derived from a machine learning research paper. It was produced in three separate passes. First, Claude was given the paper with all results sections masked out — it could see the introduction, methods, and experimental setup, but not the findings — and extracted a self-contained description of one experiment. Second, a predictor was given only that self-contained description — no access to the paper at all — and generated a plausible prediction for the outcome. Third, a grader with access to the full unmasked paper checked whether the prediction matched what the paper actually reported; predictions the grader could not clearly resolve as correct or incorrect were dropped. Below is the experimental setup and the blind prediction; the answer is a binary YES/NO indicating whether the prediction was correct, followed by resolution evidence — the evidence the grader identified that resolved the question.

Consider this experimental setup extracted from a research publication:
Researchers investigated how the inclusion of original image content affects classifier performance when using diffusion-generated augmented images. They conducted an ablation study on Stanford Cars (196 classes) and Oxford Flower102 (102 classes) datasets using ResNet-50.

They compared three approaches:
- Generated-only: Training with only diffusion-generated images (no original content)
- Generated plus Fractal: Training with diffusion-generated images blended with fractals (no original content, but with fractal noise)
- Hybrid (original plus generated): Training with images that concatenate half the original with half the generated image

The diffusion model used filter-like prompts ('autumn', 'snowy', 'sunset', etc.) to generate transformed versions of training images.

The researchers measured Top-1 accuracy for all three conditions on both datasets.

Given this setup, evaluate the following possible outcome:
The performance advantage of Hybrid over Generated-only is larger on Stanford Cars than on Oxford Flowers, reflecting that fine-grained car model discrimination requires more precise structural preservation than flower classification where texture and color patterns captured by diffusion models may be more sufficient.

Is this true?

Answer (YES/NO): YES